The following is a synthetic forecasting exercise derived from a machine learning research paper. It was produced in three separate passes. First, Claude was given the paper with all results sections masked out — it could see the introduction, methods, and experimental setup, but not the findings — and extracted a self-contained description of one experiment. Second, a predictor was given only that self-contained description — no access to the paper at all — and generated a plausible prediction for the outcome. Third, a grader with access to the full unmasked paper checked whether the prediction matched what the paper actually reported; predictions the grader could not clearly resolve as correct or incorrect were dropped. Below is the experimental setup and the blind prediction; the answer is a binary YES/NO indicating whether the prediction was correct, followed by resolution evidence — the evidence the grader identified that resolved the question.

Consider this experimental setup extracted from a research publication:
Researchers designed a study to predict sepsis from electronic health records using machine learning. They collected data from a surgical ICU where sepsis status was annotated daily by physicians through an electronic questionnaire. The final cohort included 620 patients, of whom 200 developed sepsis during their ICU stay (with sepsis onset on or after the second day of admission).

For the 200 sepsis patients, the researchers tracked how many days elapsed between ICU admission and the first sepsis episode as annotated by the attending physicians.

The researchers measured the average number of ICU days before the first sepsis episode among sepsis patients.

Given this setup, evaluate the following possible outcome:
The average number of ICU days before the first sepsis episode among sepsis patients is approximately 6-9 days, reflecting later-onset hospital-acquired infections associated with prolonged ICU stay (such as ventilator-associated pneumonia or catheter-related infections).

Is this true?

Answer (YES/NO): YES